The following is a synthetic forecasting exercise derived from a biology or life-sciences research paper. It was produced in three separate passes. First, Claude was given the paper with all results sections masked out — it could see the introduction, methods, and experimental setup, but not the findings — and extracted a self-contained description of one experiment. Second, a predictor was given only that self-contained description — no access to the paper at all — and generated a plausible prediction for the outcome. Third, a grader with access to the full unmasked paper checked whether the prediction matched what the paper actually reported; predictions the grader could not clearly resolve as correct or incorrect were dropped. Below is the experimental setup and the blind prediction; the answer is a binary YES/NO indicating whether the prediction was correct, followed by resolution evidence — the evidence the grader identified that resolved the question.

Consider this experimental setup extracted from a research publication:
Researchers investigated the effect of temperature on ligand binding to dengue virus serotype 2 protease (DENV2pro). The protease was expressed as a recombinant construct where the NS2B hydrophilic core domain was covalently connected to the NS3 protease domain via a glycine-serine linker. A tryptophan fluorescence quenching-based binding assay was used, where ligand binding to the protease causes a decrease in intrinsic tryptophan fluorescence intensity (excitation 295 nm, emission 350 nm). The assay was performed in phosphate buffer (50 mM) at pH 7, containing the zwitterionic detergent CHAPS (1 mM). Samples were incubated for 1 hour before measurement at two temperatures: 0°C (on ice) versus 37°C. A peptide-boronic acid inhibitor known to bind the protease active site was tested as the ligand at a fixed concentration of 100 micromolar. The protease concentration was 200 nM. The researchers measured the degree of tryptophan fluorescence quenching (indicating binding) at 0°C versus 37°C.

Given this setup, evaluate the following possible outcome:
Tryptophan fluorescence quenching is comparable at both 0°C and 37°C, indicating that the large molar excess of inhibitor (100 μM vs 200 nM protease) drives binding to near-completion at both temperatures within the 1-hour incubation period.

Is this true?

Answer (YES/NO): NO